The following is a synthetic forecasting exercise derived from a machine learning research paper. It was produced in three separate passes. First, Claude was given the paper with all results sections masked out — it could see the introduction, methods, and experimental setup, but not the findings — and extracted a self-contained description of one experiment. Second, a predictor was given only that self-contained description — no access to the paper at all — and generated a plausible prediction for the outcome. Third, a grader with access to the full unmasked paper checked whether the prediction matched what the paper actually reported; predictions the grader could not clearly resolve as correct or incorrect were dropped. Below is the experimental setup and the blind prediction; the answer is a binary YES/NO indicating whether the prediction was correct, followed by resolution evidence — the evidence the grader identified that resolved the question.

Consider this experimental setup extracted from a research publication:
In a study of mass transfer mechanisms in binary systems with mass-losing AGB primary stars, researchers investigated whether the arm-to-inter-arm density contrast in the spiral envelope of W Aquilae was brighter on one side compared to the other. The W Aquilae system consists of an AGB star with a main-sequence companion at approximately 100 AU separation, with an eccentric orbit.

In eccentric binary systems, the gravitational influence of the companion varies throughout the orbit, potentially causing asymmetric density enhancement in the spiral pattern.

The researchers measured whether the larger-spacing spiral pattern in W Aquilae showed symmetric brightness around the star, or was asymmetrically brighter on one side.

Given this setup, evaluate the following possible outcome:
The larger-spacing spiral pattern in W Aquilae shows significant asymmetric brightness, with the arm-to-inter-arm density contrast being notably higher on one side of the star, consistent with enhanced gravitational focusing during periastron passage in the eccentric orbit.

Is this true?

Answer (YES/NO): YES